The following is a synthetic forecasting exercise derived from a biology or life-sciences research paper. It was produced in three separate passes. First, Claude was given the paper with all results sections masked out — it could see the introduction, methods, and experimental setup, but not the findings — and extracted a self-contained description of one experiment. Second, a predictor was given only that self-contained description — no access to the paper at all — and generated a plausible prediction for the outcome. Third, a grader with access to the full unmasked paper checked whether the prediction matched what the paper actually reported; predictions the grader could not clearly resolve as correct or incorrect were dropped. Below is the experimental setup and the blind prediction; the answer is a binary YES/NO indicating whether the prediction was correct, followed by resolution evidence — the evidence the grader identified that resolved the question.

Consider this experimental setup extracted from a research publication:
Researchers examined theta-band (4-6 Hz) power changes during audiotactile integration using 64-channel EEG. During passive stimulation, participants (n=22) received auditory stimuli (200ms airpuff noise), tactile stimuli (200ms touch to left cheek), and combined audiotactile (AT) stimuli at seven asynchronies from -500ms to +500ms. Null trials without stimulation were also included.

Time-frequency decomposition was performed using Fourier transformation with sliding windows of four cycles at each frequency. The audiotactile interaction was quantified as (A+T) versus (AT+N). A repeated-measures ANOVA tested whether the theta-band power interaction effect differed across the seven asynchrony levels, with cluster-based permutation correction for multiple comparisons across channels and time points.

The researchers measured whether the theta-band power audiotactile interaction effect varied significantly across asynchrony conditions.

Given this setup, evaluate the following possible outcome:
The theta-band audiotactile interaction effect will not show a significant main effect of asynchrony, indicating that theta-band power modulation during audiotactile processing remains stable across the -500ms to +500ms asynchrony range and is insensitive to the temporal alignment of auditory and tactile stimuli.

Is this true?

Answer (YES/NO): NO